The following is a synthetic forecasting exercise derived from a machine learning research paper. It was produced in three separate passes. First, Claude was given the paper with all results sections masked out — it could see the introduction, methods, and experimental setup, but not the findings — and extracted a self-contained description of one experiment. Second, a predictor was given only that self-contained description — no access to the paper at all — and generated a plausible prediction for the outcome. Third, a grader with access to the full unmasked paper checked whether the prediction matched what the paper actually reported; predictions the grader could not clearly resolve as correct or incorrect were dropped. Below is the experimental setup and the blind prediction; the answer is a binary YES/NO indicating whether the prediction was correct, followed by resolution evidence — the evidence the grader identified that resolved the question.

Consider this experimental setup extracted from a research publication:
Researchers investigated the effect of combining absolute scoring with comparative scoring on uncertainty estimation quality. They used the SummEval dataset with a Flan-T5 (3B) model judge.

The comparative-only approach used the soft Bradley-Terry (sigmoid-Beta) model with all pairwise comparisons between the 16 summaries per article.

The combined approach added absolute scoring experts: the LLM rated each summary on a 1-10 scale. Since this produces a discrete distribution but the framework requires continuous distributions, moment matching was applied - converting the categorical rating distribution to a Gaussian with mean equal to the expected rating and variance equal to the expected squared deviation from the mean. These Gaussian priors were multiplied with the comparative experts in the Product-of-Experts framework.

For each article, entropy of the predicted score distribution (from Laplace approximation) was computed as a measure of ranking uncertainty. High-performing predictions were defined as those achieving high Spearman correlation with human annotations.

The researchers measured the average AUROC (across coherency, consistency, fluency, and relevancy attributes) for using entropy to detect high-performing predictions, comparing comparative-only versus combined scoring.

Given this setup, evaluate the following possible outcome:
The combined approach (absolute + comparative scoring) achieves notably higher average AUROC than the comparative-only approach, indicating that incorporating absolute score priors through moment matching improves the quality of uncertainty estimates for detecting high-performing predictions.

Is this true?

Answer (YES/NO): YES